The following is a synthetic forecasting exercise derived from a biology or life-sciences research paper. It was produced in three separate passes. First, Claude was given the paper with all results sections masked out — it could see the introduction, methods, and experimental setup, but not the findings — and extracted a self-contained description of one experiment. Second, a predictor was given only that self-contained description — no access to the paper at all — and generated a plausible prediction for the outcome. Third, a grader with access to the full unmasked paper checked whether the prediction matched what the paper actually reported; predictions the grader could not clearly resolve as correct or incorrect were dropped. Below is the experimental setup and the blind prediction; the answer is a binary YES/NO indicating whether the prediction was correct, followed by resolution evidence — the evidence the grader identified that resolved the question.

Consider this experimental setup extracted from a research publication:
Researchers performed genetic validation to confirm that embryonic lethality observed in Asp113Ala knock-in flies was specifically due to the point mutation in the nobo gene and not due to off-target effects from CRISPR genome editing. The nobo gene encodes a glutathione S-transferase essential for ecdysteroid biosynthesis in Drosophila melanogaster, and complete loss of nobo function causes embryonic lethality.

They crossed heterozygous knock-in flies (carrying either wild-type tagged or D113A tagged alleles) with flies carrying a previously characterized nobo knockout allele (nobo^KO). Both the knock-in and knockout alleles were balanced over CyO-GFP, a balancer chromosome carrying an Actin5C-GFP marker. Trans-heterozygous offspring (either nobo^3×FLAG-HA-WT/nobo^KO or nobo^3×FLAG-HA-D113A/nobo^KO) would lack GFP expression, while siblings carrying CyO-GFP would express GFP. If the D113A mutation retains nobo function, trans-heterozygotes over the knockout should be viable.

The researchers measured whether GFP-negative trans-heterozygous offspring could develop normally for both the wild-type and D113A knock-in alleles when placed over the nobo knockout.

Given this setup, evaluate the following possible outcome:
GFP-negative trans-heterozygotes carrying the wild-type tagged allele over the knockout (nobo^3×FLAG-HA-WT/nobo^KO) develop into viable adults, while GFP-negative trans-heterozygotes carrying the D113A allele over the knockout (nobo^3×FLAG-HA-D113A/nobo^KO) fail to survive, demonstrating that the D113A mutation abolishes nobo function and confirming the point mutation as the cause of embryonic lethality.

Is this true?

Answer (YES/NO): YES